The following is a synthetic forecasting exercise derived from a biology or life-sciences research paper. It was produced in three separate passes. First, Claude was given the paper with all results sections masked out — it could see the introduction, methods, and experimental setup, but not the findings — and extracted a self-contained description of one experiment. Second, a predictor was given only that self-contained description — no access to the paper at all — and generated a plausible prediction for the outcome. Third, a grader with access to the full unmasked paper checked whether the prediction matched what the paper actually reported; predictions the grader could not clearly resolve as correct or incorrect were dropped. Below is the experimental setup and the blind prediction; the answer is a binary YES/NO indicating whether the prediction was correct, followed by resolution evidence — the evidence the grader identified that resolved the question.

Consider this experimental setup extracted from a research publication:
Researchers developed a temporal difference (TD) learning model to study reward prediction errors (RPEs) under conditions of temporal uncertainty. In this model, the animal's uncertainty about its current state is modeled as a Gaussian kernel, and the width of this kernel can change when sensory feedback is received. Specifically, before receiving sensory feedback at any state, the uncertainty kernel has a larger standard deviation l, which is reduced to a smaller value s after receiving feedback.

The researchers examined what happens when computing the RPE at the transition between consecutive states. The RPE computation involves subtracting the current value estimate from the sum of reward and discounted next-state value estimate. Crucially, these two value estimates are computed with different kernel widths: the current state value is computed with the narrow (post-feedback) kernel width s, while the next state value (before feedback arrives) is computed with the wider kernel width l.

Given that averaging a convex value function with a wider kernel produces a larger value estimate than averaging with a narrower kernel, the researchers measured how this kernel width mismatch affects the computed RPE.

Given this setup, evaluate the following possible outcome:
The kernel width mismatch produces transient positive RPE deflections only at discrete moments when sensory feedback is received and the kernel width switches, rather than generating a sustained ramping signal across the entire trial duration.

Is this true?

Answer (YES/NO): NO